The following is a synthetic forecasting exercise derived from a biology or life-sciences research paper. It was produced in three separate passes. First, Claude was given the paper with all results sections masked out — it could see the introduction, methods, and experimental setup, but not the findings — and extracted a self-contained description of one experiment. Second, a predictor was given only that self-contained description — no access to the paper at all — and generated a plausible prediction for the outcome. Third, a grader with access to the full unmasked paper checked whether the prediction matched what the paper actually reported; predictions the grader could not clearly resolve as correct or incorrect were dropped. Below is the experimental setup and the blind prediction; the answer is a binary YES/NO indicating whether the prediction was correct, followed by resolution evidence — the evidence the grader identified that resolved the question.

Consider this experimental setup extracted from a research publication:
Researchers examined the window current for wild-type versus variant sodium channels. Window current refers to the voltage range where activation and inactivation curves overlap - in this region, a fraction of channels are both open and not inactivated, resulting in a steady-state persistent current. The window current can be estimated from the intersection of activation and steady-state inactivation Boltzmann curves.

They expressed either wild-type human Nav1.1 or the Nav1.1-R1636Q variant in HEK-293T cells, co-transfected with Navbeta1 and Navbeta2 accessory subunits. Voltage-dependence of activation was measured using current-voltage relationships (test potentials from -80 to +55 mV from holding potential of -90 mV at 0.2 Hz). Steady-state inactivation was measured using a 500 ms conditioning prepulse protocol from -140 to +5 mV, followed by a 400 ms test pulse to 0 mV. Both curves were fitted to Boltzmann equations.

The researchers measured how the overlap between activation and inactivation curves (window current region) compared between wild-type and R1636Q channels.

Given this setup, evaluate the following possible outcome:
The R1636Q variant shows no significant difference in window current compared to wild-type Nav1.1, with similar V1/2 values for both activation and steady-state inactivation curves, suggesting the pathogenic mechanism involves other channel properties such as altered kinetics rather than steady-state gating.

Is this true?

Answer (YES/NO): NO